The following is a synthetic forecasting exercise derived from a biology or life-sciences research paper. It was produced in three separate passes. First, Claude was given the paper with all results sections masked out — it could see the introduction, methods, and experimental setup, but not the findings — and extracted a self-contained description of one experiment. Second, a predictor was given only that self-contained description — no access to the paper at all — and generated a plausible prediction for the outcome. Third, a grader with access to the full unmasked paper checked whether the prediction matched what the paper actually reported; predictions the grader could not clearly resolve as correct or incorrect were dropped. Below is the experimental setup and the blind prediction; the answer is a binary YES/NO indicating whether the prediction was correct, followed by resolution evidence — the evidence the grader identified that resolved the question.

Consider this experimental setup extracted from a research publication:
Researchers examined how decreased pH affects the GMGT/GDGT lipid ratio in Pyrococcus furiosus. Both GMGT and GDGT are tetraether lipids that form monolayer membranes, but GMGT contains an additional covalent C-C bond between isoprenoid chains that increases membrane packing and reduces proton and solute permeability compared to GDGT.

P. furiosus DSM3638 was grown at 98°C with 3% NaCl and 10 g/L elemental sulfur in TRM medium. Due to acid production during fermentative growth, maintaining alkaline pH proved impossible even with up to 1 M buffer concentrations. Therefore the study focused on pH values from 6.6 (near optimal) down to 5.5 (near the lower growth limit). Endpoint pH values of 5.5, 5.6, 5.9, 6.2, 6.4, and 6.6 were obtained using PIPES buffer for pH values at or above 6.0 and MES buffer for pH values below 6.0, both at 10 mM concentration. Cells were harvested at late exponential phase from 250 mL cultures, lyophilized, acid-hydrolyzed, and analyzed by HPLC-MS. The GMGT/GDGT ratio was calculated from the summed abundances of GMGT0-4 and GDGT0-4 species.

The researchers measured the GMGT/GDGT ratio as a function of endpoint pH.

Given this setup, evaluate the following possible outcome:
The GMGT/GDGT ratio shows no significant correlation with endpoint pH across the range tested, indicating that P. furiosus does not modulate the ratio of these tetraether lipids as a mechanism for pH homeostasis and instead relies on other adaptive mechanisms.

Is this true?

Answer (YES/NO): NO